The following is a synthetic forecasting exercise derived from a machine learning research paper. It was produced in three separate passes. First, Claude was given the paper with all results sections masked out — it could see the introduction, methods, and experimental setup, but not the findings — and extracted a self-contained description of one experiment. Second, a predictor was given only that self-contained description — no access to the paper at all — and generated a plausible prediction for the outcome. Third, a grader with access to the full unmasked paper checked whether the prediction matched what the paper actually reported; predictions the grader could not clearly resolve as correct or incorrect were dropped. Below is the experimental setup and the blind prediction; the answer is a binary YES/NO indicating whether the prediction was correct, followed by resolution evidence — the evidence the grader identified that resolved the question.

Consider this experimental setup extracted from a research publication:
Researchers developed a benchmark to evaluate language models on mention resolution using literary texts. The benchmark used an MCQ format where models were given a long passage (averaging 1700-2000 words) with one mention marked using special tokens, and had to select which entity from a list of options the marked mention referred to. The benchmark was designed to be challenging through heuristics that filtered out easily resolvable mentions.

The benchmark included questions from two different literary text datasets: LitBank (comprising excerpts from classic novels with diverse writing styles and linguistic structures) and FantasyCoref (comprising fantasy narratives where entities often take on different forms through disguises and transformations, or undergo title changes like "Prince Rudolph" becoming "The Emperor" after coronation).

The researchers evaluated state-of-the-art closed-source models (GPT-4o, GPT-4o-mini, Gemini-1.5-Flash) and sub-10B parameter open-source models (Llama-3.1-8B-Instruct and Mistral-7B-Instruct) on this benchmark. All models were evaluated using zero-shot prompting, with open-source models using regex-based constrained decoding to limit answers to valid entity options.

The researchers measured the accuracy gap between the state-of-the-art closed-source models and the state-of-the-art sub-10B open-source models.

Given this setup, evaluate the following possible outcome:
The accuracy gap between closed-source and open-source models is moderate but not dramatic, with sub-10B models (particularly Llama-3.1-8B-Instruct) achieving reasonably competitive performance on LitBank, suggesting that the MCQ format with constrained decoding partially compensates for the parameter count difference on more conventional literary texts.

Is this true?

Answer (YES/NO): NO